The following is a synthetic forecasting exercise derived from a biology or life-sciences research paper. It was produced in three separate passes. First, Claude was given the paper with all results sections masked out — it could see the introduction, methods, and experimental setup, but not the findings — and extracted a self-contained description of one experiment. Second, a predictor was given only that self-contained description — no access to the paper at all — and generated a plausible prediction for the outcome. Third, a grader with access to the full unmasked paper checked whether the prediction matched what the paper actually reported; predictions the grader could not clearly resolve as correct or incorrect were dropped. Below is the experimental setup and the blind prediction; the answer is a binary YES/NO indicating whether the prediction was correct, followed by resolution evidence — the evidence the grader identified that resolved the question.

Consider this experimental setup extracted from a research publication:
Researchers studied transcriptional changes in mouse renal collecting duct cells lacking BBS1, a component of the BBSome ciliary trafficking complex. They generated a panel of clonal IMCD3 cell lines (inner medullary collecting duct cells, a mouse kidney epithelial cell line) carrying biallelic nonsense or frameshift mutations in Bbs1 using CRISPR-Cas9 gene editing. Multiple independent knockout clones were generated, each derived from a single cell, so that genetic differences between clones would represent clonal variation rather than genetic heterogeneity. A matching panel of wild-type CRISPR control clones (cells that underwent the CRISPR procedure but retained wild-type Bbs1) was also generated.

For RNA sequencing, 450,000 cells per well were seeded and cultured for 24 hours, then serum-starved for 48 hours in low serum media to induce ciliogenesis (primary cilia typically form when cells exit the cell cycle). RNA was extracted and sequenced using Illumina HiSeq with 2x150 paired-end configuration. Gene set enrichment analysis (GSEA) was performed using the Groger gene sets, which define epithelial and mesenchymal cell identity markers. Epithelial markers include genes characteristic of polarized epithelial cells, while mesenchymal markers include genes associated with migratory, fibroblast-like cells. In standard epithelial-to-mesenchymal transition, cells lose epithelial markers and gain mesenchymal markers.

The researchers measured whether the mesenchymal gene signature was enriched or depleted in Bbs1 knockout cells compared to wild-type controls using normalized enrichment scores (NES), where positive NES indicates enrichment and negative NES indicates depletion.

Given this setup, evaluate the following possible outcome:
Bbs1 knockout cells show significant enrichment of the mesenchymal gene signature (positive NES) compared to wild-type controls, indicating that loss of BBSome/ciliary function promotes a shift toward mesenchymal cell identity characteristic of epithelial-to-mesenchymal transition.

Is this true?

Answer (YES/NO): YES